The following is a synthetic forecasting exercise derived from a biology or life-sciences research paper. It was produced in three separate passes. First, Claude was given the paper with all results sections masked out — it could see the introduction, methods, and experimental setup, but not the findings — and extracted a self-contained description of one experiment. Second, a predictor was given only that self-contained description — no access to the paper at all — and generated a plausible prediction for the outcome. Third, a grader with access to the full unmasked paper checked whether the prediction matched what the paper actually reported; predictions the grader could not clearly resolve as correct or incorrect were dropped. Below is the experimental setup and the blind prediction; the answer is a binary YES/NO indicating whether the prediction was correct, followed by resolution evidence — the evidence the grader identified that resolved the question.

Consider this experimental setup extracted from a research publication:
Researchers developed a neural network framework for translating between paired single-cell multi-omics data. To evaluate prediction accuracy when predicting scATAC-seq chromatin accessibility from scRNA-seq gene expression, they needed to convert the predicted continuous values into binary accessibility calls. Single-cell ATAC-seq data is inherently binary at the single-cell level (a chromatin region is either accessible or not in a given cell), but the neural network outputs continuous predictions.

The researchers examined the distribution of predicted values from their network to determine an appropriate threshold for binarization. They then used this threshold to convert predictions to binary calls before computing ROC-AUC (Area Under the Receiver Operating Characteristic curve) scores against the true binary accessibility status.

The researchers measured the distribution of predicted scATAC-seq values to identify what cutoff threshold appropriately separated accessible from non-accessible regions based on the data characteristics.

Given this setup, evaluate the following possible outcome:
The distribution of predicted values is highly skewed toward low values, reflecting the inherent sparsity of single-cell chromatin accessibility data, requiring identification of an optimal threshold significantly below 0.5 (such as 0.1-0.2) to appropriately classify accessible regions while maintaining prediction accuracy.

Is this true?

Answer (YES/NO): NO